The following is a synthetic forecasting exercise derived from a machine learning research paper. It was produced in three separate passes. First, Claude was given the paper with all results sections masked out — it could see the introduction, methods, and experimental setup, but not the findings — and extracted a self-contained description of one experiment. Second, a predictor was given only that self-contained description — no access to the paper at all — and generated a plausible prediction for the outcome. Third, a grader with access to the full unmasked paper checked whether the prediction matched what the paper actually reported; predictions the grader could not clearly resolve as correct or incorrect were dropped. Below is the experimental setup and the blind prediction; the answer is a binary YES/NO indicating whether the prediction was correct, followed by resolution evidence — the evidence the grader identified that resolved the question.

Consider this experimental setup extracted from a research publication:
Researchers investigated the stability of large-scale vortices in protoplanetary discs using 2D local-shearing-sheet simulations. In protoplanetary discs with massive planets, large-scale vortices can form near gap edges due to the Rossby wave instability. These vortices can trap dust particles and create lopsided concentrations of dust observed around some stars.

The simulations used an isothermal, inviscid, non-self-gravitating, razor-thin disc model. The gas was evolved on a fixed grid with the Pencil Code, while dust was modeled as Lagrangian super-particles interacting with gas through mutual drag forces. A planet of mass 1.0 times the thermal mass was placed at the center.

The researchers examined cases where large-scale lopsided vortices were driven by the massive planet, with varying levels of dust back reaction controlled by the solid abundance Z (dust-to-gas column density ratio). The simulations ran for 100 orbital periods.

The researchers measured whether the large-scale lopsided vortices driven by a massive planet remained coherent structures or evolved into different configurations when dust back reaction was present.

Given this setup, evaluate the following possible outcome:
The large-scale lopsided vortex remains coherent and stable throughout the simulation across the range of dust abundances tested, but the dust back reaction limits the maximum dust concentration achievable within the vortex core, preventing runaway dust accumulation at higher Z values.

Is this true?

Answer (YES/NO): NO